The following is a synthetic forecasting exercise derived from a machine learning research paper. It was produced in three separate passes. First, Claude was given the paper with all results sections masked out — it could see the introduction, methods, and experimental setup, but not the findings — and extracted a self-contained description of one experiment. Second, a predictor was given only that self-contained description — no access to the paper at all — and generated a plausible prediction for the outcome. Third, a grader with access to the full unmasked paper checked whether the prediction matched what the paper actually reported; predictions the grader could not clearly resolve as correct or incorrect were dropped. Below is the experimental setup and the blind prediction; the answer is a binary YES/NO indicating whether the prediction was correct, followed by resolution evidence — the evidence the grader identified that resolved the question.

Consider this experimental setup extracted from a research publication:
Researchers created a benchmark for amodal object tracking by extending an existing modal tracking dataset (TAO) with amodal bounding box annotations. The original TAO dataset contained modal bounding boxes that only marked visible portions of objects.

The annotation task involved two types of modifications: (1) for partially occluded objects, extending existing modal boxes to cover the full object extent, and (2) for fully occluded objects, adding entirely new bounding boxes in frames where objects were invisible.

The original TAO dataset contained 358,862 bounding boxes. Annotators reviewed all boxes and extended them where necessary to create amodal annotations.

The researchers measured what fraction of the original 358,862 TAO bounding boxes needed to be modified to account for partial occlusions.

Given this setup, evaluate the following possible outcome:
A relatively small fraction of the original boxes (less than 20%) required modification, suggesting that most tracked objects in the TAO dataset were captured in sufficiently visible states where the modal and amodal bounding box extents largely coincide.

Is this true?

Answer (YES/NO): NO